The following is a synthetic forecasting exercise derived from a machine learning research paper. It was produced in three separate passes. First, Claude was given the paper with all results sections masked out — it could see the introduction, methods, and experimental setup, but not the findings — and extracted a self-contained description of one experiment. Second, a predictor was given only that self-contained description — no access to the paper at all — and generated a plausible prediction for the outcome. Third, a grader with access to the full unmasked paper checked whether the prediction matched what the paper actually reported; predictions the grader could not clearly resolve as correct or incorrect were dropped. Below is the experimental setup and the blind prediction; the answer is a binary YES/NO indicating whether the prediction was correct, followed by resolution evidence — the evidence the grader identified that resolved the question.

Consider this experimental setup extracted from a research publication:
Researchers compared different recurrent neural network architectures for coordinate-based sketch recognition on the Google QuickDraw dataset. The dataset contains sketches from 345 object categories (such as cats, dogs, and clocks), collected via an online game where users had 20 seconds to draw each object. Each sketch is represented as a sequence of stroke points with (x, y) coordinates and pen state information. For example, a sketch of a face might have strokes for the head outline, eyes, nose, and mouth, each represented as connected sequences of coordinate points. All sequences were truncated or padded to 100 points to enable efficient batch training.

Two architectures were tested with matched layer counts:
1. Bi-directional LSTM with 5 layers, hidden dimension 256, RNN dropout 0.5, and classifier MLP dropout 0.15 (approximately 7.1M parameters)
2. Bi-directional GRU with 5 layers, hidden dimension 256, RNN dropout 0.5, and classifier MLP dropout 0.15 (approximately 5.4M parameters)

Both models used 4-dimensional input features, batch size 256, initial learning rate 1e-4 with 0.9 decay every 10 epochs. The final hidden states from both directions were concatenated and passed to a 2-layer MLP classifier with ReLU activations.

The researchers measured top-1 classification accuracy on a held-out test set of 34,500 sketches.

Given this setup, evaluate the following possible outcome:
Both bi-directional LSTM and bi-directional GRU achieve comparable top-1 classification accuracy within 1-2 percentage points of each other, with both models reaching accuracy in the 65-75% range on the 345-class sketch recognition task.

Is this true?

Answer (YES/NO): NO